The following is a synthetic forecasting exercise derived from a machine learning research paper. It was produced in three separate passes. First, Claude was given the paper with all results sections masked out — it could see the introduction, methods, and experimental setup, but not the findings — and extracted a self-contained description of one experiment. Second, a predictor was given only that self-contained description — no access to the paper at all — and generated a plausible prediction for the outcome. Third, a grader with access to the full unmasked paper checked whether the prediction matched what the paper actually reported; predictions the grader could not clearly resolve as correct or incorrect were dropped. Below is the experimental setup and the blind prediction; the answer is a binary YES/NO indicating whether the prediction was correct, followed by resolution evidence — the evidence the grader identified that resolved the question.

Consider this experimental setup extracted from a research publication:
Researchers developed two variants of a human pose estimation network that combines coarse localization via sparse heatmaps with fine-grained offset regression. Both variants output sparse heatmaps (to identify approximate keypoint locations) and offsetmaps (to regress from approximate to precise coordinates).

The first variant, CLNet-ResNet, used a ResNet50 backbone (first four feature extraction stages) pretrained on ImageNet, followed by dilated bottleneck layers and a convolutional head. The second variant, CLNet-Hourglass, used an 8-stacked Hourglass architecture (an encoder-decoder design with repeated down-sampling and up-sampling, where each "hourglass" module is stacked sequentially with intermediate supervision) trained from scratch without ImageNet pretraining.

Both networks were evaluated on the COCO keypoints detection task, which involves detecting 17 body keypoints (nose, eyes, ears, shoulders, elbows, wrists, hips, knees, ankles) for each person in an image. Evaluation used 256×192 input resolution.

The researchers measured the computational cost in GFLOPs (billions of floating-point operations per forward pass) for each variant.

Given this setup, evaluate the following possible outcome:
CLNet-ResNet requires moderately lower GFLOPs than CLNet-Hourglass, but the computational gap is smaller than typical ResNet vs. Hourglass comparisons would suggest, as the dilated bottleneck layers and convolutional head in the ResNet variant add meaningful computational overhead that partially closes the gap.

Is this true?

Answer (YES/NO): NO